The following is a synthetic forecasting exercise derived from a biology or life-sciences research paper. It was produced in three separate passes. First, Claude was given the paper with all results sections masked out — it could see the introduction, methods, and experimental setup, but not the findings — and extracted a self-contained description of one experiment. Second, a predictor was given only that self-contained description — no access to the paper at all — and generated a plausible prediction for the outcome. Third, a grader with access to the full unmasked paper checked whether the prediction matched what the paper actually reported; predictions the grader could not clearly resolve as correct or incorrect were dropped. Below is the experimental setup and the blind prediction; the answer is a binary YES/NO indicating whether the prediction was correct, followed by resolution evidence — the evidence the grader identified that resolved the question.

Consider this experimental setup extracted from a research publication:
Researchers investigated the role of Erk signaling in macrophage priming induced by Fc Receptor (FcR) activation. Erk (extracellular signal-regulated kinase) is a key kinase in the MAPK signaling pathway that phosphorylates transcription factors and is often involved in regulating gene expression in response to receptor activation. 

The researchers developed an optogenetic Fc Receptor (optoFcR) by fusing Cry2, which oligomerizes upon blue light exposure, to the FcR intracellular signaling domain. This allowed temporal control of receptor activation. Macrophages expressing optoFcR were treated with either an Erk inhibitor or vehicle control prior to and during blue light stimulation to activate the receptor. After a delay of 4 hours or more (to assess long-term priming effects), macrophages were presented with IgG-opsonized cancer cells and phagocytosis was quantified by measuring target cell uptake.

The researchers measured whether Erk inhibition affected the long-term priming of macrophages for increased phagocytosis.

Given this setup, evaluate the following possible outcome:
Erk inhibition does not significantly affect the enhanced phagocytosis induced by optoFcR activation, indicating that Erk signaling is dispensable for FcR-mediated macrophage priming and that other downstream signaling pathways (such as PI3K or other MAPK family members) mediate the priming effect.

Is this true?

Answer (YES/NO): NO